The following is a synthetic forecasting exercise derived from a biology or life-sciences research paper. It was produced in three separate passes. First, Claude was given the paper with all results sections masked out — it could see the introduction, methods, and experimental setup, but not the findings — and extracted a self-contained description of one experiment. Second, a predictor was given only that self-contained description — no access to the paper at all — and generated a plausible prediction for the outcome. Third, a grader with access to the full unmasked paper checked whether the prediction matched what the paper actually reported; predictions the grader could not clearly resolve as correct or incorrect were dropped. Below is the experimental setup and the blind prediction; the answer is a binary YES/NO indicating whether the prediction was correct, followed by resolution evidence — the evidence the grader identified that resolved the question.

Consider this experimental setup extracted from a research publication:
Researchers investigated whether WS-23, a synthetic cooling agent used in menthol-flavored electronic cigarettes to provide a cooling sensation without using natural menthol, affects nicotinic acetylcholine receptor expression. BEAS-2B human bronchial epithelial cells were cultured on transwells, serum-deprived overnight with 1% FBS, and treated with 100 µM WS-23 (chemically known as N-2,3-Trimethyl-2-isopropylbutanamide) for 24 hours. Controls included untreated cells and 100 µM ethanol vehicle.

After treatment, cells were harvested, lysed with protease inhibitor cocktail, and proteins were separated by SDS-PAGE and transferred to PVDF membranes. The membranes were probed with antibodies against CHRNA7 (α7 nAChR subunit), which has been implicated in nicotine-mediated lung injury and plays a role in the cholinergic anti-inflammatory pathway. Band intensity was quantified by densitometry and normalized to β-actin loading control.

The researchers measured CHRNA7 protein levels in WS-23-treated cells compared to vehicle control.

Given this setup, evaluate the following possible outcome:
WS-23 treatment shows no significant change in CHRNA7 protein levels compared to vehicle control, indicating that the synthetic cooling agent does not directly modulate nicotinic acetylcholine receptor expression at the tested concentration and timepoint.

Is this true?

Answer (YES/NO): NO